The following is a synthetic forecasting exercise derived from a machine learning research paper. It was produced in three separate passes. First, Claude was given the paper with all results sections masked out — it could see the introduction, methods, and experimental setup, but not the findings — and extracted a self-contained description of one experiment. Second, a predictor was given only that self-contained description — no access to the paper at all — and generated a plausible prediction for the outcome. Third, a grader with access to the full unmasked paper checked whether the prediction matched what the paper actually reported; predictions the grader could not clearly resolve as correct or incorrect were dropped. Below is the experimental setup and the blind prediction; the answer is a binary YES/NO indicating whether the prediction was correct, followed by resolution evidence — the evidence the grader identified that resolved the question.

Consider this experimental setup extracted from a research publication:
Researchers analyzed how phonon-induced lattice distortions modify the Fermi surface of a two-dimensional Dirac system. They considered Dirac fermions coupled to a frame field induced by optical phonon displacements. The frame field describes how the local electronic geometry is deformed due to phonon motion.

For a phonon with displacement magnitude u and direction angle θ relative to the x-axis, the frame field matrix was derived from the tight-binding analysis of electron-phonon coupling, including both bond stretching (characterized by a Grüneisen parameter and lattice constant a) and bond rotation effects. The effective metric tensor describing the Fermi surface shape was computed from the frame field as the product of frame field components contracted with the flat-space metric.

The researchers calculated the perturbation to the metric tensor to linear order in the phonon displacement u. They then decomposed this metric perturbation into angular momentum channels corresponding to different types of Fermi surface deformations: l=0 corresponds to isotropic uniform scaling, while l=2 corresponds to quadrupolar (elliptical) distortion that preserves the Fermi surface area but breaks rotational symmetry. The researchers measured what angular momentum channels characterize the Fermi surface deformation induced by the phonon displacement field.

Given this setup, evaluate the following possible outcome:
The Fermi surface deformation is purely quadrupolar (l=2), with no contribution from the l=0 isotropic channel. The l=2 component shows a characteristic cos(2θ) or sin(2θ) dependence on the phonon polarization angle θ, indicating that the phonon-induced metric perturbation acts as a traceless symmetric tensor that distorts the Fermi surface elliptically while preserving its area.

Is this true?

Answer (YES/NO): NO